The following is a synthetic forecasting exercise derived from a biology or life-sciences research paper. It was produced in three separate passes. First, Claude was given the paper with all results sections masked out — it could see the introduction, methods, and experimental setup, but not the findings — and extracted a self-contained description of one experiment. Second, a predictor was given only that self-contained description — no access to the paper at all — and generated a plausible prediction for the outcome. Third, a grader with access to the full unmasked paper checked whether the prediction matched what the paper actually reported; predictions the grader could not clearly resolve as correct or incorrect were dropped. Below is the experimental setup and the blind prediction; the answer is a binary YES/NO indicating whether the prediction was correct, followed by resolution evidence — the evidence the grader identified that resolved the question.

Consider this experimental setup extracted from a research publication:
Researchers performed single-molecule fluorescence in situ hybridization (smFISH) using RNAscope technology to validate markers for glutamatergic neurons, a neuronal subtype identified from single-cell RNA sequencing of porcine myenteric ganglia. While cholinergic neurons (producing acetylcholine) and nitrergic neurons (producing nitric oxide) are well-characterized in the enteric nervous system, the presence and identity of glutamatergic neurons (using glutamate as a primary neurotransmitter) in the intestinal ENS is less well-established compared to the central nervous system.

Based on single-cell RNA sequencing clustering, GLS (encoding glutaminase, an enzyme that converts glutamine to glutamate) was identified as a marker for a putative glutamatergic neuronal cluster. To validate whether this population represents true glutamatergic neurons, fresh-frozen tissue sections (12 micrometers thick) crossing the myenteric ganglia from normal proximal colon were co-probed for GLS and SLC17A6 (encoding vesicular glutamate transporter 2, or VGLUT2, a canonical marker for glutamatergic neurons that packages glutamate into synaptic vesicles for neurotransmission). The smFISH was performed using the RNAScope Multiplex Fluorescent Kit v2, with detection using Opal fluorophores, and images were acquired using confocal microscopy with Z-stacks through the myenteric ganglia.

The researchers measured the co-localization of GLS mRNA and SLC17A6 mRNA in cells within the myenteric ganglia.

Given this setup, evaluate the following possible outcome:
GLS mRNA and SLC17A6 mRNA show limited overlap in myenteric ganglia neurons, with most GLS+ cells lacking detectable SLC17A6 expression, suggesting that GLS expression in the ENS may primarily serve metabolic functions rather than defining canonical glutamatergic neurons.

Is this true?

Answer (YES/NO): NO